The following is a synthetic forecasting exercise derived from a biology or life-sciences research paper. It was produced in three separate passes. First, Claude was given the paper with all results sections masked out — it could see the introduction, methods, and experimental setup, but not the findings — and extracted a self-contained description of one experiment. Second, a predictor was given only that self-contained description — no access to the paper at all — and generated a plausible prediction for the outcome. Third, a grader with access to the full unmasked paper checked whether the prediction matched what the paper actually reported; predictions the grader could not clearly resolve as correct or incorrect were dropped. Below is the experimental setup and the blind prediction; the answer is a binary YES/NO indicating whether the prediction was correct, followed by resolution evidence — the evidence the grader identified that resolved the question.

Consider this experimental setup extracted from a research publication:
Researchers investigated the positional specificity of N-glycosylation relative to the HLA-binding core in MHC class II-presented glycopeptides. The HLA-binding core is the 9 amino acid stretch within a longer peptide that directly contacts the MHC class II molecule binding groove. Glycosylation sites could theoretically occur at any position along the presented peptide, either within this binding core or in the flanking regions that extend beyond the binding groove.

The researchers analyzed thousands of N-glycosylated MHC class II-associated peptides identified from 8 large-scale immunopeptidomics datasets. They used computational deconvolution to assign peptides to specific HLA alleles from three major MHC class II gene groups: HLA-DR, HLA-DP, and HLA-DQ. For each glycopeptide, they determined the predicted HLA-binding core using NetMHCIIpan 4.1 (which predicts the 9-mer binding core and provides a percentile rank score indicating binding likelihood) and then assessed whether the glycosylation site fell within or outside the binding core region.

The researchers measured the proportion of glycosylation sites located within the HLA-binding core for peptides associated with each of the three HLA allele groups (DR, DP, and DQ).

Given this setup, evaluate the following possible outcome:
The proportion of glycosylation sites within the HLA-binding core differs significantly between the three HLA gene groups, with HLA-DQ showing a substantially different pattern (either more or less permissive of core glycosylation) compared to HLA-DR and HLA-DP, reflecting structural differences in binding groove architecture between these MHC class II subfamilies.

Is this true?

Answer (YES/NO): NO